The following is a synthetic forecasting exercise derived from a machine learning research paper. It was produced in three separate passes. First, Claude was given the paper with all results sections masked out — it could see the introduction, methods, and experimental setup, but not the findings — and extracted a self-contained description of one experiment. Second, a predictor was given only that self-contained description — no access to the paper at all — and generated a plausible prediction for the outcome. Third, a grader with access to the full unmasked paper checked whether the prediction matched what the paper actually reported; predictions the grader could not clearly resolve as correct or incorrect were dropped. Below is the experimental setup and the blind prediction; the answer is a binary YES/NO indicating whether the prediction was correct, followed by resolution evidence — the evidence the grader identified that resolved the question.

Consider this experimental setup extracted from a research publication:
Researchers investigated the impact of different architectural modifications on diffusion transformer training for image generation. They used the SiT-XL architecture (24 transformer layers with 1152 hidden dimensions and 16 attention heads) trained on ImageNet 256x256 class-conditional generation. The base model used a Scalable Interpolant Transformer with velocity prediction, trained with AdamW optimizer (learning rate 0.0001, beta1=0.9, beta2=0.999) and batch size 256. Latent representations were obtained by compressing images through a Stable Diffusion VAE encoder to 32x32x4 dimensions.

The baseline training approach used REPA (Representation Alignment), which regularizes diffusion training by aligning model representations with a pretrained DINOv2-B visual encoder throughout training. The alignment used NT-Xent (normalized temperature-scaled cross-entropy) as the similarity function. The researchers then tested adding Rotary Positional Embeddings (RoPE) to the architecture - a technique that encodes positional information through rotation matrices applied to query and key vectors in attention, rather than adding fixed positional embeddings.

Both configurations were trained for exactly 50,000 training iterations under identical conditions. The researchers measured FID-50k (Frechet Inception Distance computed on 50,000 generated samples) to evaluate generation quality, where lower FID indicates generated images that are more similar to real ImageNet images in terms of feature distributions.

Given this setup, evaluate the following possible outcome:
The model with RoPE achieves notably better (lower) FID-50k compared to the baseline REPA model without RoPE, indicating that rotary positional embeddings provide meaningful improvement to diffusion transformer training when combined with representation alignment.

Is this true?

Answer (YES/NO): YES